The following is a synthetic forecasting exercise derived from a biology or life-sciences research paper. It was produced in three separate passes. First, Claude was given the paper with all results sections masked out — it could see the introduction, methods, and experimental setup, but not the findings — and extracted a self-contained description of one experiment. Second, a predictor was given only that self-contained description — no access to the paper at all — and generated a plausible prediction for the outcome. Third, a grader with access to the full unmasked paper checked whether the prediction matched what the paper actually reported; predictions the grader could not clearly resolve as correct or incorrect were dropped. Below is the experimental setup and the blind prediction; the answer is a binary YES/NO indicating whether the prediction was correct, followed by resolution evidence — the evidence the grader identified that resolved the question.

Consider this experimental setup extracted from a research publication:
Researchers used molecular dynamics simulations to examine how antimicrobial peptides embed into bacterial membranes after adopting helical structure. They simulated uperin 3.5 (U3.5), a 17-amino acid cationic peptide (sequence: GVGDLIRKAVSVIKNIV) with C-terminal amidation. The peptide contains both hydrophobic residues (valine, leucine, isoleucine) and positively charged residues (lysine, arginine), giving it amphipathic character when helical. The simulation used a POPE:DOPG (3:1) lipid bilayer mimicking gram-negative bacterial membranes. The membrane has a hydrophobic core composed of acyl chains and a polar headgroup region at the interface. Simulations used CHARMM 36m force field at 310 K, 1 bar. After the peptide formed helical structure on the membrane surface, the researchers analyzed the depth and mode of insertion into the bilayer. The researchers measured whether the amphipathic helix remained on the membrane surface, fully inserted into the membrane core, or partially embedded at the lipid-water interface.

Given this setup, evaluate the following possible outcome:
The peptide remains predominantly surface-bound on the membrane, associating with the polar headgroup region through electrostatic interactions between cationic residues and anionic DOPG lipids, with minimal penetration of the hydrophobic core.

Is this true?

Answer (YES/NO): NO